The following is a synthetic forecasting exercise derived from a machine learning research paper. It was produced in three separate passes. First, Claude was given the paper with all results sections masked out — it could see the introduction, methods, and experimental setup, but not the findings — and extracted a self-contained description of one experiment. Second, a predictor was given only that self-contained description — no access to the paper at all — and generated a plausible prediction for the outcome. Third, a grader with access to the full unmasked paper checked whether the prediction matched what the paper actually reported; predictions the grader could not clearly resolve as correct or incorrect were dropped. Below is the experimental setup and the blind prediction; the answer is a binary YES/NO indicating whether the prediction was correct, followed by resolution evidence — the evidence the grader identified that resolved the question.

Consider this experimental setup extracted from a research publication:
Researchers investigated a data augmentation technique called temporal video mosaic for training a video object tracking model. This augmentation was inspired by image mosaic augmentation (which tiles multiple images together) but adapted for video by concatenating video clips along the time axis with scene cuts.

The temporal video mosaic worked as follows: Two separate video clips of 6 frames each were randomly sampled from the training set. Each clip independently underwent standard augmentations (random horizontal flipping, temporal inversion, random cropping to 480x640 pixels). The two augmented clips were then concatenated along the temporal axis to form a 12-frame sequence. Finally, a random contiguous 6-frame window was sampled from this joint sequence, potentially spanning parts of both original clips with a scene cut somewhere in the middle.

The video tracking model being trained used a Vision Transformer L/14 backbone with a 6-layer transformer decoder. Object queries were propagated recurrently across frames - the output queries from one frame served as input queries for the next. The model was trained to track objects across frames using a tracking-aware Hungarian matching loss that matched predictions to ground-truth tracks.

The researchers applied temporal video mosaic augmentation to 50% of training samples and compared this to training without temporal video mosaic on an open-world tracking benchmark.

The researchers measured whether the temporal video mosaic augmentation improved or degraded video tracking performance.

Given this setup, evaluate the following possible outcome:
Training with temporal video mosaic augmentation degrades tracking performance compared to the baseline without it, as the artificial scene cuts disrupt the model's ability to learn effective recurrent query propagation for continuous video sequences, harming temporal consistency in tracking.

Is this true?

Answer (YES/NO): NO